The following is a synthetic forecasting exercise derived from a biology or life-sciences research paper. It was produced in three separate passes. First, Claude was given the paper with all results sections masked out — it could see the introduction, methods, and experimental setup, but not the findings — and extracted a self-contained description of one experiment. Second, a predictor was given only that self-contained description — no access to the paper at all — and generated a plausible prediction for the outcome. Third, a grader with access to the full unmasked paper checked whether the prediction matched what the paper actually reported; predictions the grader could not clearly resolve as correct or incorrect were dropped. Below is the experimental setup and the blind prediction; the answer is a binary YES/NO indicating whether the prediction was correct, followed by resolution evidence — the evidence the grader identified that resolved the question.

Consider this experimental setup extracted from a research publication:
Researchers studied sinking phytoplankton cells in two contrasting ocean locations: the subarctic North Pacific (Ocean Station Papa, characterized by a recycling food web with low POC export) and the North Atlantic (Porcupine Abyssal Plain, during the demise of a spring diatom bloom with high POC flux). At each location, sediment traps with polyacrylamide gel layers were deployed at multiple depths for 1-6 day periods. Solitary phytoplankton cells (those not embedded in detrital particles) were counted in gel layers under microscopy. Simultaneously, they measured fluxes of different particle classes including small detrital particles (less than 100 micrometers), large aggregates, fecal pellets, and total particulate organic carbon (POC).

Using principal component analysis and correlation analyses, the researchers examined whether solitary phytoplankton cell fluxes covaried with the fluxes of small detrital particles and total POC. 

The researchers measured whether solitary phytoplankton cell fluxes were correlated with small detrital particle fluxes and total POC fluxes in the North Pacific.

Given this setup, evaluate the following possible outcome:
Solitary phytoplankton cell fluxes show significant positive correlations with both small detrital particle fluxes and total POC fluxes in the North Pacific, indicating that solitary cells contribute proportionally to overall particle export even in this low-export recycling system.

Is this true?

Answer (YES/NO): NO